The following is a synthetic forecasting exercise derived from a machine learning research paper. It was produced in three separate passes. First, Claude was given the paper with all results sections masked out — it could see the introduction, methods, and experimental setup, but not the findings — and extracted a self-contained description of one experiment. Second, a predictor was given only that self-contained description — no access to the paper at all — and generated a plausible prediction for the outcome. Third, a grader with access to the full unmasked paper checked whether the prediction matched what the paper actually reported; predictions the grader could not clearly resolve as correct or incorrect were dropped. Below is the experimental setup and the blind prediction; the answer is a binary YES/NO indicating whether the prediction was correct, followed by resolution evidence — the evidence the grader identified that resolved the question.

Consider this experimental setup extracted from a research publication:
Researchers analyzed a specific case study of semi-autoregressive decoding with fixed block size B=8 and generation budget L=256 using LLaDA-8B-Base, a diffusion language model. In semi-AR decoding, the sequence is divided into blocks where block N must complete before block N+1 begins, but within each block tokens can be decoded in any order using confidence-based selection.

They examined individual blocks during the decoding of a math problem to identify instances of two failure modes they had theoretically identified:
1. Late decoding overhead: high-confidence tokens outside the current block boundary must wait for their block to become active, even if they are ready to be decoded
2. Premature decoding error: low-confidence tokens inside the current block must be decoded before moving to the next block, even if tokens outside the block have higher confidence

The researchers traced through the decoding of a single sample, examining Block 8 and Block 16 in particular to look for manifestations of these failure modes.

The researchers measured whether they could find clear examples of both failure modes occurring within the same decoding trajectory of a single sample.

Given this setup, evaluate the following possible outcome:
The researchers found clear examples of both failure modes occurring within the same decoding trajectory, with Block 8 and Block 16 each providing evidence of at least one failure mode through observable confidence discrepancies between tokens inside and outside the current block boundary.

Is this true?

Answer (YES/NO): YES